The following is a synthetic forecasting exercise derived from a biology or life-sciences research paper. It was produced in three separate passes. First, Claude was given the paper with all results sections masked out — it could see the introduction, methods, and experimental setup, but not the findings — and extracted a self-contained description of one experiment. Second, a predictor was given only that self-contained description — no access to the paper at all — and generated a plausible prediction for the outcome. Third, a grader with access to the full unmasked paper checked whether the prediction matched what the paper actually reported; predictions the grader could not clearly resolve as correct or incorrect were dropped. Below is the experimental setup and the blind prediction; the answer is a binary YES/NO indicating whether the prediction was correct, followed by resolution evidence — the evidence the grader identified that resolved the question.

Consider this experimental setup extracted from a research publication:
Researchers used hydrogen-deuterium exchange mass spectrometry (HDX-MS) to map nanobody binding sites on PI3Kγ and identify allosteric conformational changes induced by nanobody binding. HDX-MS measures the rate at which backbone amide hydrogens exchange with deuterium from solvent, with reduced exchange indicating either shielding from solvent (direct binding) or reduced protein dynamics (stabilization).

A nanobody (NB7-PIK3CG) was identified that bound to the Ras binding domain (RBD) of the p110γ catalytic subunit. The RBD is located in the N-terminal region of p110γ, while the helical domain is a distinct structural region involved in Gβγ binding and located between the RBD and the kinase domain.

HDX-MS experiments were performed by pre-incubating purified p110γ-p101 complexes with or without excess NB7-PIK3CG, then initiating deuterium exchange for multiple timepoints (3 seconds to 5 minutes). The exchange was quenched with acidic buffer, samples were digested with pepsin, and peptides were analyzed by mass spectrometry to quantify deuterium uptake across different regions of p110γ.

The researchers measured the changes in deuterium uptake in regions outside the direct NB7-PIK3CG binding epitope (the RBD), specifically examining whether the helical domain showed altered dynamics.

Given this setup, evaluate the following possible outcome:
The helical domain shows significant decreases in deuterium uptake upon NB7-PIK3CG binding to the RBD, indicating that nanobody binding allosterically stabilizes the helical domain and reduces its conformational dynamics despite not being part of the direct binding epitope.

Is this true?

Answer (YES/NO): YES